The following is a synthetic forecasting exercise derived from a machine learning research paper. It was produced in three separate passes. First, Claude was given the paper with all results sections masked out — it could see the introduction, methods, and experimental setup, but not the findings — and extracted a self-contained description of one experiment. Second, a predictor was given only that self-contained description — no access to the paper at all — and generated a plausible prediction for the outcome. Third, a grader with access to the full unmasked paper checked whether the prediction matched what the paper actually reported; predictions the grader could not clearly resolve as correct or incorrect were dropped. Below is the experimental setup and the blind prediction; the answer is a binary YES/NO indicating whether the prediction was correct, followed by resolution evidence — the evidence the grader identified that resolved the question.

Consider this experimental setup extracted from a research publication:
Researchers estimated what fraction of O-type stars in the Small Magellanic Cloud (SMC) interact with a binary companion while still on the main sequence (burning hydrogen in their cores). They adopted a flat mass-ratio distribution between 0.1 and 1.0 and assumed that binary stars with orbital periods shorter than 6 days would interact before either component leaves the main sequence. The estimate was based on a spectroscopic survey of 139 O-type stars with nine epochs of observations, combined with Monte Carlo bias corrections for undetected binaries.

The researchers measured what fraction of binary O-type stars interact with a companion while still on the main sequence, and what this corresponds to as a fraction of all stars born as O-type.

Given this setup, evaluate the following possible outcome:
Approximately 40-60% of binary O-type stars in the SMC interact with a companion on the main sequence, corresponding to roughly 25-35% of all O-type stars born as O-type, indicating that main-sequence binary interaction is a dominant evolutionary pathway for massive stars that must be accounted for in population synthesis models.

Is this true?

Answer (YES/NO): NO